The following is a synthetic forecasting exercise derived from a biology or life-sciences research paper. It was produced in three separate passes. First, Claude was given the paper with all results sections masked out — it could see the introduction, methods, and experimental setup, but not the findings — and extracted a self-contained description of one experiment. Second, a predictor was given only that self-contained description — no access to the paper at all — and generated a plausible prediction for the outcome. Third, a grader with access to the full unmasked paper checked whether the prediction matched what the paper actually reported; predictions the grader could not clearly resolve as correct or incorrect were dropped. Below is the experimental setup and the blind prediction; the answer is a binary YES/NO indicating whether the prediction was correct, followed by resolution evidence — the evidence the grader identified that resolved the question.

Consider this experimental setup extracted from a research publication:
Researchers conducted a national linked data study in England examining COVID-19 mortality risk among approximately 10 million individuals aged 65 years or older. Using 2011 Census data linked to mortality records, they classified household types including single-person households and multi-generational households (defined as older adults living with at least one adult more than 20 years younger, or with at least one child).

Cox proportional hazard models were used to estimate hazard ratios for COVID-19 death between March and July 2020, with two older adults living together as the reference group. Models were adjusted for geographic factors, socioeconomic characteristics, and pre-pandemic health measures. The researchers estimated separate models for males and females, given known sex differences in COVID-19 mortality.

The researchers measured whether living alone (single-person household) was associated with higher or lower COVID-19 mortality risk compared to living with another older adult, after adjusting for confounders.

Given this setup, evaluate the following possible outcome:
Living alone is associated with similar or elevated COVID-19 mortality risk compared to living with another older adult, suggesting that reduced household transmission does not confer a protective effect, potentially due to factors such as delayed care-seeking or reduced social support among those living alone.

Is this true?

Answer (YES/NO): YES